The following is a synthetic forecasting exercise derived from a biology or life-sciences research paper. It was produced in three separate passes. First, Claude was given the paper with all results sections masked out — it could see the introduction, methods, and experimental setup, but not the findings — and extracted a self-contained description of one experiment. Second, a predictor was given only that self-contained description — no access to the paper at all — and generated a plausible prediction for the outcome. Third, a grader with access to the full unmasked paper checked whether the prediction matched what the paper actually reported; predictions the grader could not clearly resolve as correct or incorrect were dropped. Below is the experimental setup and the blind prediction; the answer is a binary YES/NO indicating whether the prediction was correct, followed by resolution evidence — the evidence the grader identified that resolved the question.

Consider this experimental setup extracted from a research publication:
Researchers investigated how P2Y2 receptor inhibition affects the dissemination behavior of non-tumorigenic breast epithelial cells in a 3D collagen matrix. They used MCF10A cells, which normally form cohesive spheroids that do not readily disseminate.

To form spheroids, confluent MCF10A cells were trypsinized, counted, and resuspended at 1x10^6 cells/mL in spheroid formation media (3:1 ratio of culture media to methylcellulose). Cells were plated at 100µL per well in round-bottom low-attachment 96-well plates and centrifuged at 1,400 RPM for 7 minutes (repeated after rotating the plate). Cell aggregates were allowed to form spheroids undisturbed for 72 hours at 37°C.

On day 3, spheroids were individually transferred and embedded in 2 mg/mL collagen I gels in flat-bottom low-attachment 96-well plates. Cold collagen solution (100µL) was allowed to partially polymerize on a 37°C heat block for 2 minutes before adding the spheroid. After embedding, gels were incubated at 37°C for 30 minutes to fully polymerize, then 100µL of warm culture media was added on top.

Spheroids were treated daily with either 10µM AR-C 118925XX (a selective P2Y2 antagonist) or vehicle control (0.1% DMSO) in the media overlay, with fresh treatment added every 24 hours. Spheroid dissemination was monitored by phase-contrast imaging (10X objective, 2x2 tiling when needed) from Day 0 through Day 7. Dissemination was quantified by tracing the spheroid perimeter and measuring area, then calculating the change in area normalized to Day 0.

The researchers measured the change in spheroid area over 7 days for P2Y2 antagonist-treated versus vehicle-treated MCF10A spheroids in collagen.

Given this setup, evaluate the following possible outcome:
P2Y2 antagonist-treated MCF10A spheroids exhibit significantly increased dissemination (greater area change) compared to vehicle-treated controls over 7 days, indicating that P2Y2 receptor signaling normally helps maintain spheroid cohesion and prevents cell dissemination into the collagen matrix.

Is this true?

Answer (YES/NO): YES